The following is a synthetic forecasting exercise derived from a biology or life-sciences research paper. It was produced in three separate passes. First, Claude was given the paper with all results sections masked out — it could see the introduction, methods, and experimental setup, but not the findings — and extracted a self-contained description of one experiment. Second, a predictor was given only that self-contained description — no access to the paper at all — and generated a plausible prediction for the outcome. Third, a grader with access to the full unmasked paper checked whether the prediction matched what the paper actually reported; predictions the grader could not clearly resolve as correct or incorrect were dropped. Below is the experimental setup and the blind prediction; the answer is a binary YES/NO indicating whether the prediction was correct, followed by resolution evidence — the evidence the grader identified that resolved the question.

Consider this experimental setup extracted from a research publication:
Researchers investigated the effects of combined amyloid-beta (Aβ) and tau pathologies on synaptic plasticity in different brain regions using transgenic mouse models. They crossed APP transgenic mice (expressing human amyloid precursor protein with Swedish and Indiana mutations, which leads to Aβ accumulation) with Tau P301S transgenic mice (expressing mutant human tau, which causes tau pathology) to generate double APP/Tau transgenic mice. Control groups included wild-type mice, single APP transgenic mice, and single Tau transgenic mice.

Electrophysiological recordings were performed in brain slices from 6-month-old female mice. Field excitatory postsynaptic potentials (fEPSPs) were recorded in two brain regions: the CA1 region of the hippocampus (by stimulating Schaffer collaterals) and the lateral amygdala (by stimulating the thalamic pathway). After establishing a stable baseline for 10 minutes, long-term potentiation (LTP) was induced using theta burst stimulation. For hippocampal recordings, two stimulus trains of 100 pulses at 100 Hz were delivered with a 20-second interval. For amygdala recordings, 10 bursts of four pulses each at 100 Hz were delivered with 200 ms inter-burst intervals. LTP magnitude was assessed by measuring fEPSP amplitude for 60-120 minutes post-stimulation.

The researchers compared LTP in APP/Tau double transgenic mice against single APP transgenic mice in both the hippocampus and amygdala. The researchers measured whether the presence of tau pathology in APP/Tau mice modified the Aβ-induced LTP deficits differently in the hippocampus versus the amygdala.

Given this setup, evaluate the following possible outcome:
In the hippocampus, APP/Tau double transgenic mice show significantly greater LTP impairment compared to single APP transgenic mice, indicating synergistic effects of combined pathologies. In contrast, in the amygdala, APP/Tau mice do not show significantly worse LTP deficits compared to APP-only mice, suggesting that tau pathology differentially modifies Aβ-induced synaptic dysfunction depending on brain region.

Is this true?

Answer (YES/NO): YES